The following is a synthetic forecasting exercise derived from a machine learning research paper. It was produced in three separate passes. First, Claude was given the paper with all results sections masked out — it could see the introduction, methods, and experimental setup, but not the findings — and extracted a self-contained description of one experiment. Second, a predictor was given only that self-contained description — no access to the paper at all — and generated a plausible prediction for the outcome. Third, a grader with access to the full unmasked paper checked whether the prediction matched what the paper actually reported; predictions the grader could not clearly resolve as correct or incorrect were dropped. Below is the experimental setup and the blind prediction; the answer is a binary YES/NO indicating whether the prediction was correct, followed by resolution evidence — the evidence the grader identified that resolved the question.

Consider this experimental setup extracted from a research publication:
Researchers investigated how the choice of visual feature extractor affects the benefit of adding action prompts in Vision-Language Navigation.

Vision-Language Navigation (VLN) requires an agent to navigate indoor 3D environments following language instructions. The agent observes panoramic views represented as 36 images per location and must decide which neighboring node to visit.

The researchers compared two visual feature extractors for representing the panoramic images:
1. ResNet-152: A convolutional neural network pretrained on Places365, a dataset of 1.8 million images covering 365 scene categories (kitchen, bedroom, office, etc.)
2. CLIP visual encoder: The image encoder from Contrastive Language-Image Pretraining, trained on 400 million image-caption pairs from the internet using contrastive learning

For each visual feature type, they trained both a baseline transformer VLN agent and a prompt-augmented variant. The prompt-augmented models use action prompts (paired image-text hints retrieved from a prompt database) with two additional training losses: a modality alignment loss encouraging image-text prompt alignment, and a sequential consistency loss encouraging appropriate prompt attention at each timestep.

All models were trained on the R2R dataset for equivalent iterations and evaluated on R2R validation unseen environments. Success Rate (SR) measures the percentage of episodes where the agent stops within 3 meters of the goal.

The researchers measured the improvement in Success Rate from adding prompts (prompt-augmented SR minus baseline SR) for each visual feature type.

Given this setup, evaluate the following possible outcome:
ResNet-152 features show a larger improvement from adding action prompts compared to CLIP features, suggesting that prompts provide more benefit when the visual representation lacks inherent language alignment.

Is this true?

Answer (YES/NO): YES